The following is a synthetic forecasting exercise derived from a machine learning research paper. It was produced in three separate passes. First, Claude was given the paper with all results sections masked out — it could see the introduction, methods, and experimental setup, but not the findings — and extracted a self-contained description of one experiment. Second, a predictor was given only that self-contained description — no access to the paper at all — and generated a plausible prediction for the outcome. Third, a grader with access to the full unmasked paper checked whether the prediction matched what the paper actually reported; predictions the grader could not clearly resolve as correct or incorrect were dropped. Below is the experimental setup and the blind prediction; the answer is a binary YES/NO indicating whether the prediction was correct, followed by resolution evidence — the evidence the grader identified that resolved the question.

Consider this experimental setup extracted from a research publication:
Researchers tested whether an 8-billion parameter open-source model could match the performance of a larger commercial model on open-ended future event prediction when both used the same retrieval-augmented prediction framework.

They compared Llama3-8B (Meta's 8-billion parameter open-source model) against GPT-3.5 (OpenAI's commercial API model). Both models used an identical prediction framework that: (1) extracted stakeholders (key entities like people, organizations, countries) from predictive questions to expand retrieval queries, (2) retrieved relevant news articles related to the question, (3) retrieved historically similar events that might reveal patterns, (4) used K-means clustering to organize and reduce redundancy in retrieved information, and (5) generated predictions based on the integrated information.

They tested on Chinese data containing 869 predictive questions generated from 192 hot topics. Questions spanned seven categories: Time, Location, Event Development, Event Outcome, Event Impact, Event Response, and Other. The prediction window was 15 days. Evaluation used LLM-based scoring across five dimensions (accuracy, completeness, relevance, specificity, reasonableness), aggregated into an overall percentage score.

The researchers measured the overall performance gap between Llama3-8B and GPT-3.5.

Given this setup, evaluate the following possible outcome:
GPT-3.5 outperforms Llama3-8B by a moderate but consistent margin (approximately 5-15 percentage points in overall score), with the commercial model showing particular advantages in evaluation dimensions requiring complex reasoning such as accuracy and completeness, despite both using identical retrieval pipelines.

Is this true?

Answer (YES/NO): NO